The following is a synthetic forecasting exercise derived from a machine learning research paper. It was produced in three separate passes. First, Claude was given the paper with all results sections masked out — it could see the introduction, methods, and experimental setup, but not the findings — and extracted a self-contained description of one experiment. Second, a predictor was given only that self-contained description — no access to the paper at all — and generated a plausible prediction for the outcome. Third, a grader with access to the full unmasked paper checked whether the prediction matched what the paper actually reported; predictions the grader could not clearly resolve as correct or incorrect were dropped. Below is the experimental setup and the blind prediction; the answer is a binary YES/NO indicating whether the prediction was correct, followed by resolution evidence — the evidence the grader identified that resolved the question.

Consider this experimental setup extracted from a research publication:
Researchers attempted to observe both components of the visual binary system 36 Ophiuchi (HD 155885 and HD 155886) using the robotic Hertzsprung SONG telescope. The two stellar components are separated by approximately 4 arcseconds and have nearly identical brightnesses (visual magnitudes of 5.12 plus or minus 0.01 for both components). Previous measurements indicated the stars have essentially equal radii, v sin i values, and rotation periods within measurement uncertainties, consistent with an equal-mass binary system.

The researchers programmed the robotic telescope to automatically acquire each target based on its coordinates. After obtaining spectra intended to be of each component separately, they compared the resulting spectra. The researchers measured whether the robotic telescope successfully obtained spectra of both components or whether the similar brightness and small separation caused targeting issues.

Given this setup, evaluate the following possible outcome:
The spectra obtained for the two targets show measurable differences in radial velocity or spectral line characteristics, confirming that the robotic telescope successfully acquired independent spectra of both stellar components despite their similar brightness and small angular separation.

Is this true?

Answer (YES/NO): NO